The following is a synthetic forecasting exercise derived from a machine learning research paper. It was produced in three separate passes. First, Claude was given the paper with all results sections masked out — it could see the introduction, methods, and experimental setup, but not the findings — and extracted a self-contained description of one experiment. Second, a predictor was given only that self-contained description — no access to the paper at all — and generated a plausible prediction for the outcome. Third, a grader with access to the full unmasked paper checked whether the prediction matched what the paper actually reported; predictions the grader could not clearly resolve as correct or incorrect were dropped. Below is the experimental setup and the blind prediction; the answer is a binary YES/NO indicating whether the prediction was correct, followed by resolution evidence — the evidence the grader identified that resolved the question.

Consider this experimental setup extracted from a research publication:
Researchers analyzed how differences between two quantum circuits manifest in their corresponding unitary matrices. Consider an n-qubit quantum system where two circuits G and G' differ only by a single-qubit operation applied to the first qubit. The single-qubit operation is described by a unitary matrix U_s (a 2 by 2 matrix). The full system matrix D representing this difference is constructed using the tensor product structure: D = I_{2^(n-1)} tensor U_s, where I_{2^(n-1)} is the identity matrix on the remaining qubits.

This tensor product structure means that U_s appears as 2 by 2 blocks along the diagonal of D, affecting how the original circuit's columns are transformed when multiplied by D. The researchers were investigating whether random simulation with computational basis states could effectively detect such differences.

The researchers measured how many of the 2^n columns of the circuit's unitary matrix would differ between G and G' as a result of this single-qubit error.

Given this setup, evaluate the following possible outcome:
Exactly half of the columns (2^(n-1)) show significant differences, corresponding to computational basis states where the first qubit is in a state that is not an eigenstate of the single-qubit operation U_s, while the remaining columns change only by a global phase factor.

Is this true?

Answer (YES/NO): NO